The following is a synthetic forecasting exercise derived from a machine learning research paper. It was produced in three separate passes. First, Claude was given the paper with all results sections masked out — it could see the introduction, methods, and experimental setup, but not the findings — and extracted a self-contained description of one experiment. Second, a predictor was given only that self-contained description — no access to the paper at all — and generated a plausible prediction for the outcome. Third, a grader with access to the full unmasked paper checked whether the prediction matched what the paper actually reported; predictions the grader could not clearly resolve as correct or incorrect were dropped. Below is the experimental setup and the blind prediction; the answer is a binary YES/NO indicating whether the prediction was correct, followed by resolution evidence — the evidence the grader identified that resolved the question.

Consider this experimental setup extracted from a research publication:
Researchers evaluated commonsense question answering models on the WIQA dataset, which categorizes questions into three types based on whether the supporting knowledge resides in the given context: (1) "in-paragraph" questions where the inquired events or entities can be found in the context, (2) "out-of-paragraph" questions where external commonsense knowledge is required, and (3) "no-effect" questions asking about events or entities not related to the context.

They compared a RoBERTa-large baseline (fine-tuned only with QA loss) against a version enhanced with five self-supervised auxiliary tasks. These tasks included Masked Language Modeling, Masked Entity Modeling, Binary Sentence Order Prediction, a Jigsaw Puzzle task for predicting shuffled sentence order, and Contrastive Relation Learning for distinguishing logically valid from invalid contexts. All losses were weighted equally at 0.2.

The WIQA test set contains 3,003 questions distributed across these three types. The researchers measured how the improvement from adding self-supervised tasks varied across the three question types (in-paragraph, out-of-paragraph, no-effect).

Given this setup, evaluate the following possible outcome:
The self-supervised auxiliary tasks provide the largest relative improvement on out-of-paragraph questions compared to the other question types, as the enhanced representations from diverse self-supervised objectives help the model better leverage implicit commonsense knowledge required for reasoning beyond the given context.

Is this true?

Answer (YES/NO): YES